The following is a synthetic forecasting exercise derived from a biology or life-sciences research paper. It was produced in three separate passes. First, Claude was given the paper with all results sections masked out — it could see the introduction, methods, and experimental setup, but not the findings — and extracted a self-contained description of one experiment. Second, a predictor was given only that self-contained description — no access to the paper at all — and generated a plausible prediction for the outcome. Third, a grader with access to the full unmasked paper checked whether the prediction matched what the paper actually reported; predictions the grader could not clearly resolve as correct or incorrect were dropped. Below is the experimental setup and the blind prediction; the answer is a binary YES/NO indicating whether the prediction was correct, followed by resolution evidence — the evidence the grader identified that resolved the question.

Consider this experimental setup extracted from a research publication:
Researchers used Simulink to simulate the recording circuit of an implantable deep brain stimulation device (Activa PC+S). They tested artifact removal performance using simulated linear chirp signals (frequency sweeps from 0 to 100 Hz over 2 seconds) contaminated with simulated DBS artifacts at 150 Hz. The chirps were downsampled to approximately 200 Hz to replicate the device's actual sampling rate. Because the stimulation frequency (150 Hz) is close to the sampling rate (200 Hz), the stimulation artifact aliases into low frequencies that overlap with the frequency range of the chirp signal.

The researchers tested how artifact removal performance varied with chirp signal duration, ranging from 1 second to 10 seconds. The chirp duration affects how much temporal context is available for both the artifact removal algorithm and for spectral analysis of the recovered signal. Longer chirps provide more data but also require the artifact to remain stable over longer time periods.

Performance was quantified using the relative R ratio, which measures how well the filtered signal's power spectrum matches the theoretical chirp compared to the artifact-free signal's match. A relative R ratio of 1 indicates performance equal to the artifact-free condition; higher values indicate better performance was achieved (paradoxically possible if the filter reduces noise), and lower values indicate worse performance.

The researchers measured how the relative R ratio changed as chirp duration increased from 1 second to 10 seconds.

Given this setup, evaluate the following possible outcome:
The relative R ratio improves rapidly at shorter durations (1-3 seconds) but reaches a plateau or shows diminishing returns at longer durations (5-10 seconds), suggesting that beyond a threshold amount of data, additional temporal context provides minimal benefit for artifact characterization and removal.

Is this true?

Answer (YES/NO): NO